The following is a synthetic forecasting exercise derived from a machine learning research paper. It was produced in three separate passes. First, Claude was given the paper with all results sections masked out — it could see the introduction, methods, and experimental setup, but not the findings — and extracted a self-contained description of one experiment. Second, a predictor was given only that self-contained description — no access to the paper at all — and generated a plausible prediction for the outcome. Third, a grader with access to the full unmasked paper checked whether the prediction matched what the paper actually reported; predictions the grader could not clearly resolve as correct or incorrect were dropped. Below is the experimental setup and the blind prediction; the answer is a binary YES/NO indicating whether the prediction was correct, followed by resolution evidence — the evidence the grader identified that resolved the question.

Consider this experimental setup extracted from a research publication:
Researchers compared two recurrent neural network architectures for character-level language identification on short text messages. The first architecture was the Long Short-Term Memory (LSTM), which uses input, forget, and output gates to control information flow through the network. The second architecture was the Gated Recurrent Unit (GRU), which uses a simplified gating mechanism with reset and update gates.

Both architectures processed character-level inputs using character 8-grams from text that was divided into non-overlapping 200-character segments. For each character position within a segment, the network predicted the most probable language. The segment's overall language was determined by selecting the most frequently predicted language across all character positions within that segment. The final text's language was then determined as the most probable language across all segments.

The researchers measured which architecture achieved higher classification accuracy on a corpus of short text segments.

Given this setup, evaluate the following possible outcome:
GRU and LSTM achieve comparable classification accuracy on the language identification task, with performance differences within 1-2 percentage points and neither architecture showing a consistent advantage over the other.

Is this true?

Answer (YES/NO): NO